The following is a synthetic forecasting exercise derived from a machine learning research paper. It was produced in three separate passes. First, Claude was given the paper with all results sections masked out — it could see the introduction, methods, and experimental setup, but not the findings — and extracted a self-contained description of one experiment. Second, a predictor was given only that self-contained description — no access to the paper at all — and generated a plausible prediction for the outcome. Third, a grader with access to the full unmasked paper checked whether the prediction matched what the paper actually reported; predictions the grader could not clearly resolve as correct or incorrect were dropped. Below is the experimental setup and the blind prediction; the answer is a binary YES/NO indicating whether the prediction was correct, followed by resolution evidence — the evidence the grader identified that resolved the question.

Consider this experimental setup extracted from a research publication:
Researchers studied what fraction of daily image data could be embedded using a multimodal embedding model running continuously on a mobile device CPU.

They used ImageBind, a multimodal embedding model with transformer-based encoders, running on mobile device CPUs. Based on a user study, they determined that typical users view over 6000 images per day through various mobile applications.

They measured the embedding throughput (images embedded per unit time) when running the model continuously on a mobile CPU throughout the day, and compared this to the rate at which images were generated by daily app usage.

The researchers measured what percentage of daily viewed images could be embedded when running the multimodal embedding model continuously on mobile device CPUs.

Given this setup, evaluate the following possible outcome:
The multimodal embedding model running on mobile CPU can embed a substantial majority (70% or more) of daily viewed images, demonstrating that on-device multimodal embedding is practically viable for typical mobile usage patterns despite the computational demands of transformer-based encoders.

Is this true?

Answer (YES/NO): NO